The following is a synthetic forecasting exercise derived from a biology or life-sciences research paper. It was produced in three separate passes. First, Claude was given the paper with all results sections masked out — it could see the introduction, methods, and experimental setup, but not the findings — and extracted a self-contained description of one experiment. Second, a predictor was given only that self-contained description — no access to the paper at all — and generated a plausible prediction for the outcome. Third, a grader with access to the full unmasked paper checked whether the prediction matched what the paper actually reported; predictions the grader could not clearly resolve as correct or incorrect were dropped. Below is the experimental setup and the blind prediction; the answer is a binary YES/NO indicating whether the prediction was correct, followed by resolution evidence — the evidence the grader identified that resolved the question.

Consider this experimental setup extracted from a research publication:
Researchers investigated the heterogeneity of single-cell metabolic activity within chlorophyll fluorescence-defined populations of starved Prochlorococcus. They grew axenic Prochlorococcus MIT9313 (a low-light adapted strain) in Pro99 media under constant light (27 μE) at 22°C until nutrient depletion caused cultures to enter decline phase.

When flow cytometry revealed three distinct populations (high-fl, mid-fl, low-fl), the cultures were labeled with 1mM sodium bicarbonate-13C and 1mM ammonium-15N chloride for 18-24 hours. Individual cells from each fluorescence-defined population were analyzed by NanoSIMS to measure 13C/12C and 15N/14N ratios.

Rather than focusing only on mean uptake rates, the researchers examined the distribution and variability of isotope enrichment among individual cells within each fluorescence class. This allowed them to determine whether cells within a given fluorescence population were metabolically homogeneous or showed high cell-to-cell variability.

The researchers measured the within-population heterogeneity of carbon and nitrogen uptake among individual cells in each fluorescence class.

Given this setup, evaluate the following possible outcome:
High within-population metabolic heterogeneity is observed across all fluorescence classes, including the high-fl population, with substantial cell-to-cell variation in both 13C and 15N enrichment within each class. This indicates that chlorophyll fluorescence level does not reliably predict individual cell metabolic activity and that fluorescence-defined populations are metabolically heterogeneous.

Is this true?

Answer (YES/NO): YES